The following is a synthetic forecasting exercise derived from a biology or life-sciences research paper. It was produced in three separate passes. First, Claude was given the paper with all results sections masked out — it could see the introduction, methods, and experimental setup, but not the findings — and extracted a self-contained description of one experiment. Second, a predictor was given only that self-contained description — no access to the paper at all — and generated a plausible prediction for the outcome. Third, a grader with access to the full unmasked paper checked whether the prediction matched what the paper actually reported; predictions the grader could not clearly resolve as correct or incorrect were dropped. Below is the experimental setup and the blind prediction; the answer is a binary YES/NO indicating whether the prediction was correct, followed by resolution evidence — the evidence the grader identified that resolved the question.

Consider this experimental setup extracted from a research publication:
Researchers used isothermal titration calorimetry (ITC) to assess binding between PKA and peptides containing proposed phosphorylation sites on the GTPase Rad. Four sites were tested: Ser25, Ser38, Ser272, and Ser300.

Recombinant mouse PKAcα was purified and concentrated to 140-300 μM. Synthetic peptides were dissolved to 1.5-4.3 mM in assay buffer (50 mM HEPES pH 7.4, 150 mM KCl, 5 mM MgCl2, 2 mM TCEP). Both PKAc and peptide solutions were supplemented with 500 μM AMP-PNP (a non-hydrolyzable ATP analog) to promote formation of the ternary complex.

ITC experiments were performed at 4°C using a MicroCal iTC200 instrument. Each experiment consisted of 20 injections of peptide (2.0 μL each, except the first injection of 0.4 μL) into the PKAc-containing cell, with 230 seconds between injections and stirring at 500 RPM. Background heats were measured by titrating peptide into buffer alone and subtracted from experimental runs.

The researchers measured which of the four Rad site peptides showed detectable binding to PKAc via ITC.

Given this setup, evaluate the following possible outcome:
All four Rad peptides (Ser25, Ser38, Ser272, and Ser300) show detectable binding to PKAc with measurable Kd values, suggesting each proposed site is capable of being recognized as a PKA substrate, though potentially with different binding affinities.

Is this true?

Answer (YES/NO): NO